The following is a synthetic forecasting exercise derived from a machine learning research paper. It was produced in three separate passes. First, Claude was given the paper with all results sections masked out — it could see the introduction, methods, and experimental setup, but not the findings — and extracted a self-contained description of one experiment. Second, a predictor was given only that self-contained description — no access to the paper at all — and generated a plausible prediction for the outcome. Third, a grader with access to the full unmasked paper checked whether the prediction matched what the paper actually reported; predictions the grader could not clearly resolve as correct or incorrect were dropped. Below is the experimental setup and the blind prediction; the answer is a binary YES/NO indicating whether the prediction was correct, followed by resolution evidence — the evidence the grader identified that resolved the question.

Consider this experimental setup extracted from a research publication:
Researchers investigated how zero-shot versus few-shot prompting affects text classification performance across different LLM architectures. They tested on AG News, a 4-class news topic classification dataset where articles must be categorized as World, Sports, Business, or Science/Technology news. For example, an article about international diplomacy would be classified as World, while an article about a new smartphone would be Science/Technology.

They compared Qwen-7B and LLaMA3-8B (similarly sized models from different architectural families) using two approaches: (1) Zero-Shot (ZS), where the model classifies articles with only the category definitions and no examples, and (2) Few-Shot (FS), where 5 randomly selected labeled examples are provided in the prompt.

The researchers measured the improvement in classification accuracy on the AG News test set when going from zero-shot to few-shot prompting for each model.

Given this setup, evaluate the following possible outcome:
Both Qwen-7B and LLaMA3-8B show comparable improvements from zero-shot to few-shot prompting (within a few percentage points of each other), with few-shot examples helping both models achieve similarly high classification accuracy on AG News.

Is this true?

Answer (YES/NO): NO